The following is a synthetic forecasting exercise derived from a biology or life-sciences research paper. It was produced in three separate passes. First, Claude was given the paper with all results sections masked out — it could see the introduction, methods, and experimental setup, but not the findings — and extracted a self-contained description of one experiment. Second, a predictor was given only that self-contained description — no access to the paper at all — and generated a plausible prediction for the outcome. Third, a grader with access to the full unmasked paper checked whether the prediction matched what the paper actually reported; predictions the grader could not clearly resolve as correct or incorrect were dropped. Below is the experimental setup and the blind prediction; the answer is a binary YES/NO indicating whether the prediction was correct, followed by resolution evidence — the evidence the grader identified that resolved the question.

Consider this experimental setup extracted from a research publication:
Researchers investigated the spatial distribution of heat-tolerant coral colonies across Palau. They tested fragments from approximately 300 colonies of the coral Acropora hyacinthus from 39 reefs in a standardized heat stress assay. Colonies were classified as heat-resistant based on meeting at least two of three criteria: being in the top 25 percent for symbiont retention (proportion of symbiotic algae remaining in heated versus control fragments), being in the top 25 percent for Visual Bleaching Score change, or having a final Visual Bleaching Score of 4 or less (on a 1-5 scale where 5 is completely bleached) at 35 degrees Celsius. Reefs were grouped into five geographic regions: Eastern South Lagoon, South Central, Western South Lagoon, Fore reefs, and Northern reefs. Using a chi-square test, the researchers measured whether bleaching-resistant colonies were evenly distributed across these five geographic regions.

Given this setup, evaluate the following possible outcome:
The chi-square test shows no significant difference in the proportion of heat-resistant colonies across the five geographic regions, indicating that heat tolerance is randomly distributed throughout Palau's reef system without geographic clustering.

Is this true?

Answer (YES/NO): NO